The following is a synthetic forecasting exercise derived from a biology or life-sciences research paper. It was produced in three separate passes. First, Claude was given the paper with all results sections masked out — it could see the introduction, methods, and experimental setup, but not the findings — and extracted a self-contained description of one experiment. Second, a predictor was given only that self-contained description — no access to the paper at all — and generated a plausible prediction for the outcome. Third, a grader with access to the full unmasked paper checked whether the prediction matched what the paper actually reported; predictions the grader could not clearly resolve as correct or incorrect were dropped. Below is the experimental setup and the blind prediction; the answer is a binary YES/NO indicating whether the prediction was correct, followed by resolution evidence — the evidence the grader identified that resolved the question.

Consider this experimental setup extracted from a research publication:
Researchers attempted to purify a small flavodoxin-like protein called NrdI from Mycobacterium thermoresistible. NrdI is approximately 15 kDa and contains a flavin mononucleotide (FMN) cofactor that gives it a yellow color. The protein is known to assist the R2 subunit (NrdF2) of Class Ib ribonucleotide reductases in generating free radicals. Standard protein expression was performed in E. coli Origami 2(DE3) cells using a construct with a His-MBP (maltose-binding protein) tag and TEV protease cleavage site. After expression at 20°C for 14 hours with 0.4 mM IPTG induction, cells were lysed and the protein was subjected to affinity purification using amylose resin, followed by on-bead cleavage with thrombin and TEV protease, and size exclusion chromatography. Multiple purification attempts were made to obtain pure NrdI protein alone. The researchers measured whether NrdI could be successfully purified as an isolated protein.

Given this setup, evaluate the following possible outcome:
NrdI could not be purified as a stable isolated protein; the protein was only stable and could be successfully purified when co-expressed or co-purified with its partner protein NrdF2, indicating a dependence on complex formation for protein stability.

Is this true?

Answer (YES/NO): YES